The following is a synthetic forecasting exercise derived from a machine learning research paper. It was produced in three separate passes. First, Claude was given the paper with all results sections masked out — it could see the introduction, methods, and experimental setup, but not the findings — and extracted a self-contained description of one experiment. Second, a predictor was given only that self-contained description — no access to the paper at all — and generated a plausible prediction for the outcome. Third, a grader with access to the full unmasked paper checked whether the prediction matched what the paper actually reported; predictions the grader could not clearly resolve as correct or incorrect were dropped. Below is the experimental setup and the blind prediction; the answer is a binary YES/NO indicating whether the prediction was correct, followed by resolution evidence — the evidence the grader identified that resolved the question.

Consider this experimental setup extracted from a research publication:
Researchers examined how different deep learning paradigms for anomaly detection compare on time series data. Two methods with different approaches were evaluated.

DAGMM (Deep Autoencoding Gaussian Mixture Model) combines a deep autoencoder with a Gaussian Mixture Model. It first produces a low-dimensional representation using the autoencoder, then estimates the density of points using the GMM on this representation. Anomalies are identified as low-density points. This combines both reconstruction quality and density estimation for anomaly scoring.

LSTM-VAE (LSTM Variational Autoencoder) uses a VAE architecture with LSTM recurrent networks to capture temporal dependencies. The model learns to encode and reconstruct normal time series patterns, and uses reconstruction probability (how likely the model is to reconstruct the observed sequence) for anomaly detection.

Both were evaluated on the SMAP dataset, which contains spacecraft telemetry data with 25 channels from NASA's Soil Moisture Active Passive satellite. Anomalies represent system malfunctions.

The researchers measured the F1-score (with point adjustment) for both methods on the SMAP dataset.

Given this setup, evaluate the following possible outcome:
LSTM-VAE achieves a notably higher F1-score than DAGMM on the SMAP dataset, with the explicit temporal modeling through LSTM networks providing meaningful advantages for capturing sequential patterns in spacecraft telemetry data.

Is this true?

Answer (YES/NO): YES